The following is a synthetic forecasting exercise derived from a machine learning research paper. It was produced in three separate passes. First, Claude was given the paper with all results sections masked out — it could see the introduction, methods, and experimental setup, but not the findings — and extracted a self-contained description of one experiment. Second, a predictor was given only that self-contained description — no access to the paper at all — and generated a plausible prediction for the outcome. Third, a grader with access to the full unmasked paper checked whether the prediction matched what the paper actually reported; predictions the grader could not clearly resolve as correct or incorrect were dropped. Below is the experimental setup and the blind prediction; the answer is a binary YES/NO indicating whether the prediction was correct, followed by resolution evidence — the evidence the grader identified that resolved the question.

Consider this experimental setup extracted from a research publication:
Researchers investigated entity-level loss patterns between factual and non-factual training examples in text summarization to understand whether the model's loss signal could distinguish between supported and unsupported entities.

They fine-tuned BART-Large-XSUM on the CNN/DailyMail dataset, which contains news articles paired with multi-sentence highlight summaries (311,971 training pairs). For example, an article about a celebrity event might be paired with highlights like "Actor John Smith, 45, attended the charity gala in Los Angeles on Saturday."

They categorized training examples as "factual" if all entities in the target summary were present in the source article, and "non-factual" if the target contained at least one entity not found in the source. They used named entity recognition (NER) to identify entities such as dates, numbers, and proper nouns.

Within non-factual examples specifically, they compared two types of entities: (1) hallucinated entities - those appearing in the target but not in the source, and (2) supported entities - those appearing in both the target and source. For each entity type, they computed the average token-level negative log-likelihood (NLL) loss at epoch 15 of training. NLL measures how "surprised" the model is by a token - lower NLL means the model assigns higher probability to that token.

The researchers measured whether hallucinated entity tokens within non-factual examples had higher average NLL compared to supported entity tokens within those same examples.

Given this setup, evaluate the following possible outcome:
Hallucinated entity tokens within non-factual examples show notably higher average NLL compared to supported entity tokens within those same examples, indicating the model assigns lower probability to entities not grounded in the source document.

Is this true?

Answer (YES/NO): YES